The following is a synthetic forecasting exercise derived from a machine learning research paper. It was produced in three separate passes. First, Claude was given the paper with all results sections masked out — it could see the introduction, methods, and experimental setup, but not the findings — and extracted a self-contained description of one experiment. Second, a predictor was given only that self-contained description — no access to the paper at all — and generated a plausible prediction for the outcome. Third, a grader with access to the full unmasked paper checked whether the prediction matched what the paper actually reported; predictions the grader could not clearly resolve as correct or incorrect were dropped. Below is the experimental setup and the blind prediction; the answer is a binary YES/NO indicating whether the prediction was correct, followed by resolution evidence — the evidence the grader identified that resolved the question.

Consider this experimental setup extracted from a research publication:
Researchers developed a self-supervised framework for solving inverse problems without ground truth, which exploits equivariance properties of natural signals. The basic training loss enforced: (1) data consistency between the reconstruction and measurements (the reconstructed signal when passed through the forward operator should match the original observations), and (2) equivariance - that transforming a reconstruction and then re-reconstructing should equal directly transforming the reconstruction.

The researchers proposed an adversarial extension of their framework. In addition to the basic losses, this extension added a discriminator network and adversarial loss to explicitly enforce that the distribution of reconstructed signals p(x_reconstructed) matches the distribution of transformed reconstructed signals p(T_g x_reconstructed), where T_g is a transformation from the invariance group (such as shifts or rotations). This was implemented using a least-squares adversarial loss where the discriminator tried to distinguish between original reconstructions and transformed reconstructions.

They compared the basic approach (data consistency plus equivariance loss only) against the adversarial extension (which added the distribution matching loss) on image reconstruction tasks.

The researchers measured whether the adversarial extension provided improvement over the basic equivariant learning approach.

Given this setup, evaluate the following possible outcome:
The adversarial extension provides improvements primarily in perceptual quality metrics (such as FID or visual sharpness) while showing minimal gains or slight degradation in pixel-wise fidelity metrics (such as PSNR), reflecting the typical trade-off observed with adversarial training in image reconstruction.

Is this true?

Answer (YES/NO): NO